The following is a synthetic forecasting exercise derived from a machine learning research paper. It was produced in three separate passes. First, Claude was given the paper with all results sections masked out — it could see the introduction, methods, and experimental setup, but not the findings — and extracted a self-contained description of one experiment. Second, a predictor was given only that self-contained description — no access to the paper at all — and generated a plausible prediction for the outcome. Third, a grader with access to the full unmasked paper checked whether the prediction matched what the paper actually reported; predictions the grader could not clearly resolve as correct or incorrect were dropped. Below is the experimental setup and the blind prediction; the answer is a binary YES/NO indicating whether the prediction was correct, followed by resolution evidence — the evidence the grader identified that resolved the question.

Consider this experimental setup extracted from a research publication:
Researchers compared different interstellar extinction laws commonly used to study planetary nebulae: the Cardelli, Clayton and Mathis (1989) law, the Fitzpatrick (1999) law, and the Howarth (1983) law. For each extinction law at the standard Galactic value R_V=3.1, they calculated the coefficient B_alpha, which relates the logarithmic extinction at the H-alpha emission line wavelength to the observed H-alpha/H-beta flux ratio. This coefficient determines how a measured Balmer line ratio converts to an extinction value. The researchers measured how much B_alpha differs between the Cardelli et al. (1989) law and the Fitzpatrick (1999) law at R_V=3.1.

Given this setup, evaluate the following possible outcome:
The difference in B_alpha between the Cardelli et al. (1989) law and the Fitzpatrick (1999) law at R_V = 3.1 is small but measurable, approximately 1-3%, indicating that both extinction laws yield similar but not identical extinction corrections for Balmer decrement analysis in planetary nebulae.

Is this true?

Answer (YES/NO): NO